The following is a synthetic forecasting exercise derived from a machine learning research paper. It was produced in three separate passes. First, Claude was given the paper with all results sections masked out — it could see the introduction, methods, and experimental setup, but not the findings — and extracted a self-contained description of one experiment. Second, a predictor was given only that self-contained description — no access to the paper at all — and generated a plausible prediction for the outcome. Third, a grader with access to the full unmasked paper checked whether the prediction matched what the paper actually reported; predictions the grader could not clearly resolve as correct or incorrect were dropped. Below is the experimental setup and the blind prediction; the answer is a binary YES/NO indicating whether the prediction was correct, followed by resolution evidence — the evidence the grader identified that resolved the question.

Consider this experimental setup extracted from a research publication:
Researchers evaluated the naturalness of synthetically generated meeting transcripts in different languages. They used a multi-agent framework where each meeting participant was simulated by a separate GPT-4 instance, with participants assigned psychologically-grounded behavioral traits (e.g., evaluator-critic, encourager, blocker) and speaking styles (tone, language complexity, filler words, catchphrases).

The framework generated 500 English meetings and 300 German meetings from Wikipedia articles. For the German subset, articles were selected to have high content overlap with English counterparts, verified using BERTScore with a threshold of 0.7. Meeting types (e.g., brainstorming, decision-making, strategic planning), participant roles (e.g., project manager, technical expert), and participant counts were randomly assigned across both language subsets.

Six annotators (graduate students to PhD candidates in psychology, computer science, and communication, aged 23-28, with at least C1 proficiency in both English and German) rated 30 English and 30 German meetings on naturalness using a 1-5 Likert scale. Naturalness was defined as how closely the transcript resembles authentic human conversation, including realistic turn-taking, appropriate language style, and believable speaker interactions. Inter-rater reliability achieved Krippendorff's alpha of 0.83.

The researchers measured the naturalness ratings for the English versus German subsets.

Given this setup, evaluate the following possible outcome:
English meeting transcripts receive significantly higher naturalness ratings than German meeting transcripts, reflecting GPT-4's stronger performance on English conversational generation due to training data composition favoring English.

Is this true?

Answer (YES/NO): NO